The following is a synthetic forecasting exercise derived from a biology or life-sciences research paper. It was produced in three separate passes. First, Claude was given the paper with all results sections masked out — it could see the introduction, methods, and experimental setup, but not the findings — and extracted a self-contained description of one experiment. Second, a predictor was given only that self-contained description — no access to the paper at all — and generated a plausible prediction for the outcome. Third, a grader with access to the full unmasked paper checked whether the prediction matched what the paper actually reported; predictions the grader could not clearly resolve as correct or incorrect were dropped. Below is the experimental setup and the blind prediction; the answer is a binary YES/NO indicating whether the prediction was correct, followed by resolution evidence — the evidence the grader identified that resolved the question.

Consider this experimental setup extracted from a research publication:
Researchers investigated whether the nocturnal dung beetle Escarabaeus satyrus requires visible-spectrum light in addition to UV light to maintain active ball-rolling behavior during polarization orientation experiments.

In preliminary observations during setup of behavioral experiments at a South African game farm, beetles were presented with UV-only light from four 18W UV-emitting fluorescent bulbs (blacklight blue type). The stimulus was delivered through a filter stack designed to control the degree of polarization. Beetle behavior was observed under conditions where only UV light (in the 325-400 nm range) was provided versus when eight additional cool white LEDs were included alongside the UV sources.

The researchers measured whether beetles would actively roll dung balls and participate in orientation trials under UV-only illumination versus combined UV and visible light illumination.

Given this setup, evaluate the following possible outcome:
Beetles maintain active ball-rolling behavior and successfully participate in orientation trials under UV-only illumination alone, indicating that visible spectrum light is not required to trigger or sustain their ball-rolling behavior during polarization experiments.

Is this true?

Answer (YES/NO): NO